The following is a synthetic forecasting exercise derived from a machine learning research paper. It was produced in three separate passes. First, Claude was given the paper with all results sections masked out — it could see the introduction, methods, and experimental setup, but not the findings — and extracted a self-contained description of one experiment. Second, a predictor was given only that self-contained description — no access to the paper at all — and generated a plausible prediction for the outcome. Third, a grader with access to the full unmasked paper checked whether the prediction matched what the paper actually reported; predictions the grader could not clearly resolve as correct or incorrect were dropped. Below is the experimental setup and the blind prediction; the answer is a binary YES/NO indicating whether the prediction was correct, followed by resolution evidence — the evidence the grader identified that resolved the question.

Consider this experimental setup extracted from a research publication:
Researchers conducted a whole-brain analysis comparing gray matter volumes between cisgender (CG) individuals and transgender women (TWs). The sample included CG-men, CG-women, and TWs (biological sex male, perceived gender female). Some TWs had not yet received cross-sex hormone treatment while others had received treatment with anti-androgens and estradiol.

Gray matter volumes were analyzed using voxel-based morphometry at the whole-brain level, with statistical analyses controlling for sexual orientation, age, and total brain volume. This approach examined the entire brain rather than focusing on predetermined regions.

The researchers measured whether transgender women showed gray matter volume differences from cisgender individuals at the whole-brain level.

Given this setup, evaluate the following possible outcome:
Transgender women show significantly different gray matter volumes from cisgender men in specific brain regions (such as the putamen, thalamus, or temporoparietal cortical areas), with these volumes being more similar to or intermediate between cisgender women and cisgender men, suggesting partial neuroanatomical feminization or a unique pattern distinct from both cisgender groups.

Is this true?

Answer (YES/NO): NO